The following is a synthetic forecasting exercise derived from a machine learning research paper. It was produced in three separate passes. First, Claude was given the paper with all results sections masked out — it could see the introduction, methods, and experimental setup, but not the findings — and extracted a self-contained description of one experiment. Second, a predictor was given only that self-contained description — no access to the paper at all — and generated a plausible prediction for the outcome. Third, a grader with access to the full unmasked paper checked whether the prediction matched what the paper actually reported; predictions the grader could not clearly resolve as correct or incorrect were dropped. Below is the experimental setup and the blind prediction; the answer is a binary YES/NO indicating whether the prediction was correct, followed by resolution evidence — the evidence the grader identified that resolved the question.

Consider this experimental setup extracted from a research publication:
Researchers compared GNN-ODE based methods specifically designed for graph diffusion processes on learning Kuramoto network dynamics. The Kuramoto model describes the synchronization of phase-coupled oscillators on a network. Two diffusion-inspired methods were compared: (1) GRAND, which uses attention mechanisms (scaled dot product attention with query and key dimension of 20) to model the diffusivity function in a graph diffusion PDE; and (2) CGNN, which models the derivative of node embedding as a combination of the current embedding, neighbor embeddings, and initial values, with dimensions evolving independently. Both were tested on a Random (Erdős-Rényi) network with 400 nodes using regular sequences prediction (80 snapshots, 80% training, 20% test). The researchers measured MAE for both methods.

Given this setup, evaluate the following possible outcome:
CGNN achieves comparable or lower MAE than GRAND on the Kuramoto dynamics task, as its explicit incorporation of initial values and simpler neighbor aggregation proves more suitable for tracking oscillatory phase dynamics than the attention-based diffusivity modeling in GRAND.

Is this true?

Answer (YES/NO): YES